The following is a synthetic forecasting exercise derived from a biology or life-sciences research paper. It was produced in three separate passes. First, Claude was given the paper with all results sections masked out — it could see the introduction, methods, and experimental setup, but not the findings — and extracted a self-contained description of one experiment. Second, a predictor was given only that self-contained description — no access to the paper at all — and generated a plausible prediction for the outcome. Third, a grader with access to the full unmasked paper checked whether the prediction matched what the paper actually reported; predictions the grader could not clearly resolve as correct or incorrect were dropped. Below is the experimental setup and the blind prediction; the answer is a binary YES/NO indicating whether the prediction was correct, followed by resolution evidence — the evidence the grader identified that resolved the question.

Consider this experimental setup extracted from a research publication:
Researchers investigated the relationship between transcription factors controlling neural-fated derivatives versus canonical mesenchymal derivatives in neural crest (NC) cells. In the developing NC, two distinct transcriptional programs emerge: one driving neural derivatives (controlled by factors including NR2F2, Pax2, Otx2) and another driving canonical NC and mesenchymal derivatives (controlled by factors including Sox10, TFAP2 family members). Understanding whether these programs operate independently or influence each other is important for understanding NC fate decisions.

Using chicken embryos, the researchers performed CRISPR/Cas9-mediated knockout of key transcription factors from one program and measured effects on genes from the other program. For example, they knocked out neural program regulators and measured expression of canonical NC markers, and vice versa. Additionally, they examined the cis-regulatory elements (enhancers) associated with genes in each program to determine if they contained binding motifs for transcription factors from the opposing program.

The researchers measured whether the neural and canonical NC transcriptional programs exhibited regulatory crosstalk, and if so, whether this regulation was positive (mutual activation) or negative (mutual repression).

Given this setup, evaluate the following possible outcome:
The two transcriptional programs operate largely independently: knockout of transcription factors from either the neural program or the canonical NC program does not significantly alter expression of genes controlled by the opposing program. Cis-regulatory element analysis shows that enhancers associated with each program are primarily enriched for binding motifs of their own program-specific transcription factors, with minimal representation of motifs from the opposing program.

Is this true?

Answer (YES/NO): NO